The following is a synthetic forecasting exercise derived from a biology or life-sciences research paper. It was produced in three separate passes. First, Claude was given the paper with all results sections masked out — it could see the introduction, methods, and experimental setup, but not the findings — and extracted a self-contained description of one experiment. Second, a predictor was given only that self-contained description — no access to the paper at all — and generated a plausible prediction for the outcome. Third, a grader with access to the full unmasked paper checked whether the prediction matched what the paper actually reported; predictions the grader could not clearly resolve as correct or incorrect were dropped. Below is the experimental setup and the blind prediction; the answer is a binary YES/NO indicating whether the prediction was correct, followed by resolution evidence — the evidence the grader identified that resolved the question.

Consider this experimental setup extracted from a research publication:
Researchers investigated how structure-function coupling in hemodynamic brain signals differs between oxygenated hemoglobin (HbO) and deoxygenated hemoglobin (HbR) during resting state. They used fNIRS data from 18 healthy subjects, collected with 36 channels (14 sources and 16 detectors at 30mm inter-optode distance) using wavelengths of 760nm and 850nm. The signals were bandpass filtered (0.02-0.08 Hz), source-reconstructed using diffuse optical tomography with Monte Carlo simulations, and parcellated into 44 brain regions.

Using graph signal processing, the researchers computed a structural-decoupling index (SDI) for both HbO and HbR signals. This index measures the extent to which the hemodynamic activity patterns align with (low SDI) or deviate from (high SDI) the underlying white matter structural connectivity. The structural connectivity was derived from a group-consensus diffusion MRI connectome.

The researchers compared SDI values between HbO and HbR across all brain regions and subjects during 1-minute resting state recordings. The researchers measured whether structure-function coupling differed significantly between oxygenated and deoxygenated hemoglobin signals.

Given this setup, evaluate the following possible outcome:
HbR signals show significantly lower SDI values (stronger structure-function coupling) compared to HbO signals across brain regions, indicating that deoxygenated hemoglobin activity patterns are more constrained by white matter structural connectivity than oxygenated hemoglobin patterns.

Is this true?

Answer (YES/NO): NO